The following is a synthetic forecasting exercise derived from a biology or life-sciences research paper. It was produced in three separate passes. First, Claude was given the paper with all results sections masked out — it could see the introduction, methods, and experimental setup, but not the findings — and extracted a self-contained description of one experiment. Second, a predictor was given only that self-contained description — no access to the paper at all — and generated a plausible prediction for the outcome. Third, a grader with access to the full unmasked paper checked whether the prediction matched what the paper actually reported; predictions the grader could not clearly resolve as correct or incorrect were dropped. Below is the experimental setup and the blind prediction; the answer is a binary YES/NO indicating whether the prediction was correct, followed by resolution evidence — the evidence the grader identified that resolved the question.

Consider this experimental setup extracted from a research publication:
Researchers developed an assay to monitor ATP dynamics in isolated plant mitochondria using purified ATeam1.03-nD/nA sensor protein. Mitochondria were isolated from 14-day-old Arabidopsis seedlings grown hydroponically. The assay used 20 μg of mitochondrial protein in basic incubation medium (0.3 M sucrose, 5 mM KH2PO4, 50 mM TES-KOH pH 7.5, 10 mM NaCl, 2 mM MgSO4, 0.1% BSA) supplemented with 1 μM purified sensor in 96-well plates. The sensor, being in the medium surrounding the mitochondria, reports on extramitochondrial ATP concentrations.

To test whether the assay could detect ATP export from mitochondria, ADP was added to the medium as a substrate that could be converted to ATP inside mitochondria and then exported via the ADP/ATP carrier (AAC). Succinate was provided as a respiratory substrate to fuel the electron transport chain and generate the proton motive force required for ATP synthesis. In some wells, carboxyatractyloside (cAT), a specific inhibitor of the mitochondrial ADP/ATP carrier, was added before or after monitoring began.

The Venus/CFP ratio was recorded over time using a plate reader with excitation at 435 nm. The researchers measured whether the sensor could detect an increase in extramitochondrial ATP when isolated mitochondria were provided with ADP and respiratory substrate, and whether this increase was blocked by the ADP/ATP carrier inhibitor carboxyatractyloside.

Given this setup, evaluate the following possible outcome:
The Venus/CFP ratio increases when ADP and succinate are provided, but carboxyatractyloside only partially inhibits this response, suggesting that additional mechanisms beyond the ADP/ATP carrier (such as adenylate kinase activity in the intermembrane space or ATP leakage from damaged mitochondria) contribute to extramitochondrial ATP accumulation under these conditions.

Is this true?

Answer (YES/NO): YES